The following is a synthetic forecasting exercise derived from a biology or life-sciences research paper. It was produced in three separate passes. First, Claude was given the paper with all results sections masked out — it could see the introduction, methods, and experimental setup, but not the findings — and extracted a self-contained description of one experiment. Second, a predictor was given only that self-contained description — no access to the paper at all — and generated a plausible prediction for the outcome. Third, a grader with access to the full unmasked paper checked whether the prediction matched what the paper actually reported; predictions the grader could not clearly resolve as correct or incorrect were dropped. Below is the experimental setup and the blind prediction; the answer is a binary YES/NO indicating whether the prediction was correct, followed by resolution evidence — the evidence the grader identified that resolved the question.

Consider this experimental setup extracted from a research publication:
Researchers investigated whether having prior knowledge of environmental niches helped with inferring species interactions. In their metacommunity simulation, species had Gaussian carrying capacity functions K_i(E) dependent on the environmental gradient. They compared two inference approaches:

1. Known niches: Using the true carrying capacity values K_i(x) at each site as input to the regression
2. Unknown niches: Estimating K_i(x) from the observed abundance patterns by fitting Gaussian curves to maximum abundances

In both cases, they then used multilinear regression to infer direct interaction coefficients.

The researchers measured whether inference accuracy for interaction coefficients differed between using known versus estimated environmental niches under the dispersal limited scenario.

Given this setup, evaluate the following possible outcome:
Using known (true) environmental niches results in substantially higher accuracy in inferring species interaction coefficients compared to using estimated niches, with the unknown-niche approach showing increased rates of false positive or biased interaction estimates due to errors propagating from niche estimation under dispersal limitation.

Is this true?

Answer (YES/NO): NO